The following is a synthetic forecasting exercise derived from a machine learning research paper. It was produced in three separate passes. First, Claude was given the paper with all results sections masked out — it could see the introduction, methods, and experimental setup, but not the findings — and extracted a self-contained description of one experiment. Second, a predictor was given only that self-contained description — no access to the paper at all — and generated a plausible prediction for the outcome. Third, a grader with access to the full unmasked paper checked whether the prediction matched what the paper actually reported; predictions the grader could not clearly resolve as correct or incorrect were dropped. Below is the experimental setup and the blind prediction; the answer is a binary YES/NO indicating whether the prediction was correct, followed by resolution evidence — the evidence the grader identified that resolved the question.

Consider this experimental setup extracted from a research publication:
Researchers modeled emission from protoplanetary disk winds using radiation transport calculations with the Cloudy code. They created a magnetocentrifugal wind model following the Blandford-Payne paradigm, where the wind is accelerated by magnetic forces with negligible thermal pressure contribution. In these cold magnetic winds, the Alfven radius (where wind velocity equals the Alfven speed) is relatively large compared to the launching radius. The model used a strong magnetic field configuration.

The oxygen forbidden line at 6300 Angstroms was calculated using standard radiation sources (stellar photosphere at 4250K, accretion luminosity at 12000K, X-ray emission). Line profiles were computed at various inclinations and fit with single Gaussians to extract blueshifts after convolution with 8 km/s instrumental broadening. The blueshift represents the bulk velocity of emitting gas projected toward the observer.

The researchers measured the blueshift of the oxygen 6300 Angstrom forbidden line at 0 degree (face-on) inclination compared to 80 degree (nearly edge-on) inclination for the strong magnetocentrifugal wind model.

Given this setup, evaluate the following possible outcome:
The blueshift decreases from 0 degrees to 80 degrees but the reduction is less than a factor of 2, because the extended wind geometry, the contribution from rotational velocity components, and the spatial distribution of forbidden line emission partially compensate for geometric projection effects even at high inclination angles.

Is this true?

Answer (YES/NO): NO